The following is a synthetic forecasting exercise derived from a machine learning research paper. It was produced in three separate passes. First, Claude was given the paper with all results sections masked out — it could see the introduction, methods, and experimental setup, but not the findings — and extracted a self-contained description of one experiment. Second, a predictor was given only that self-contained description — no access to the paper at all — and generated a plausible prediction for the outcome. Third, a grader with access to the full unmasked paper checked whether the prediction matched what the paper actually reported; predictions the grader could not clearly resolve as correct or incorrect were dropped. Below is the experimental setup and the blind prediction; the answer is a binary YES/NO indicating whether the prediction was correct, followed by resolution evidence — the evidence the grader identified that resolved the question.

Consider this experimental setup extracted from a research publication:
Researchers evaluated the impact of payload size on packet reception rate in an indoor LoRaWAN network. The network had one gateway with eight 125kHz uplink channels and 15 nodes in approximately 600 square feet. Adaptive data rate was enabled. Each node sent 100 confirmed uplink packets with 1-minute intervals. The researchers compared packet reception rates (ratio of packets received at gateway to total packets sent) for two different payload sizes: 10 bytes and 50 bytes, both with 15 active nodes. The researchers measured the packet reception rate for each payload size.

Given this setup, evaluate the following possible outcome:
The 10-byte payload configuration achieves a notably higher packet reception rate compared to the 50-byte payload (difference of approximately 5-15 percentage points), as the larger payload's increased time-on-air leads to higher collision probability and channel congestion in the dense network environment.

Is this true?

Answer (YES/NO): YES